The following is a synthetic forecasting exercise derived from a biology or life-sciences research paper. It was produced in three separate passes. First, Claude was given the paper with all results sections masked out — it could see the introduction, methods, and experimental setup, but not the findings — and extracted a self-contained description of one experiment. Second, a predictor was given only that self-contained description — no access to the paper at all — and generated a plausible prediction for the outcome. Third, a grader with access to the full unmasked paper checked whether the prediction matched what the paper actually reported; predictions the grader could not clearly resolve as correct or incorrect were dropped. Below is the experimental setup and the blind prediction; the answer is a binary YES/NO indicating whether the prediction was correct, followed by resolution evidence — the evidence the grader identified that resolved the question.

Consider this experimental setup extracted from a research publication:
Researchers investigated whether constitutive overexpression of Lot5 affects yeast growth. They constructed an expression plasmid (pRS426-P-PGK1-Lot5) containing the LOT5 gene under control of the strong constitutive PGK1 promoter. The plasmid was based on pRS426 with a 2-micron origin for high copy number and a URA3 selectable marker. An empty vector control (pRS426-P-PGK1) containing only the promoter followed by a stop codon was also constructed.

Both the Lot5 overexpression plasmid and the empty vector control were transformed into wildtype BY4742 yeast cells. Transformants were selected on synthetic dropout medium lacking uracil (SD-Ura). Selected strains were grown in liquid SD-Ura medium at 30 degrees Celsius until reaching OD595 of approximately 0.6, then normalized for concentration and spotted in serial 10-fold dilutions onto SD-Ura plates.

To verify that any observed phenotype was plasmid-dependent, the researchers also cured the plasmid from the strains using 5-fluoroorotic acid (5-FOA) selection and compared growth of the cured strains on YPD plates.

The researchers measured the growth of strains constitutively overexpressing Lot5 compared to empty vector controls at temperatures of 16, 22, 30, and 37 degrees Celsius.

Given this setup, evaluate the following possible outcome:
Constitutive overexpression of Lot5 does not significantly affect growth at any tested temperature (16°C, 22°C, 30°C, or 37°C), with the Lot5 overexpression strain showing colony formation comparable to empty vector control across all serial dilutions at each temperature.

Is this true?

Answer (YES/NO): NO